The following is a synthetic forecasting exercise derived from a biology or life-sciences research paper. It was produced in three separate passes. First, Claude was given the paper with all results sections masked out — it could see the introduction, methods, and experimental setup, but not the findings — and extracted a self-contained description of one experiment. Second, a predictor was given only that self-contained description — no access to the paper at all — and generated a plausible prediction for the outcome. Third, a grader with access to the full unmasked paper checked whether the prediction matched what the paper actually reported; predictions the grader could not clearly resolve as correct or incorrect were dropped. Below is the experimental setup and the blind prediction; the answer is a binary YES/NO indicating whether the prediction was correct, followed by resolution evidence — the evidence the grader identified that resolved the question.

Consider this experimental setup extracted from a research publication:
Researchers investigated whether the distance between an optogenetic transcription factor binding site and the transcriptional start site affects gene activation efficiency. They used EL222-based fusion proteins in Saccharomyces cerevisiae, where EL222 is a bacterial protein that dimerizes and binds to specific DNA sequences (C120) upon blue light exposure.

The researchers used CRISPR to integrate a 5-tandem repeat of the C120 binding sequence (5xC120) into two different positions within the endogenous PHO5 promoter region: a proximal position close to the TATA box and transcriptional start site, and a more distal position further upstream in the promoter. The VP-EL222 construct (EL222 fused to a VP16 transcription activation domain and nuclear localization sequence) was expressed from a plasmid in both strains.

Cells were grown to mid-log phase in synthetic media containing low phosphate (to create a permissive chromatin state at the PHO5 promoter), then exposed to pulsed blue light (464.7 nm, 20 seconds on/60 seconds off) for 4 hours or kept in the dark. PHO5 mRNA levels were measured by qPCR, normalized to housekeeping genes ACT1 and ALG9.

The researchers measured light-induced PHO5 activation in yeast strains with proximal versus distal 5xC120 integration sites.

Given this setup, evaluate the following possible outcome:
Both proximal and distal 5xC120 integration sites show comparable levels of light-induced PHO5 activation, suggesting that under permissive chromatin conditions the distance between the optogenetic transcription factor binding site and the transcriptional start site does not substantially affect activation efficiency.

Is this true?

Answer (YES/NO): NO